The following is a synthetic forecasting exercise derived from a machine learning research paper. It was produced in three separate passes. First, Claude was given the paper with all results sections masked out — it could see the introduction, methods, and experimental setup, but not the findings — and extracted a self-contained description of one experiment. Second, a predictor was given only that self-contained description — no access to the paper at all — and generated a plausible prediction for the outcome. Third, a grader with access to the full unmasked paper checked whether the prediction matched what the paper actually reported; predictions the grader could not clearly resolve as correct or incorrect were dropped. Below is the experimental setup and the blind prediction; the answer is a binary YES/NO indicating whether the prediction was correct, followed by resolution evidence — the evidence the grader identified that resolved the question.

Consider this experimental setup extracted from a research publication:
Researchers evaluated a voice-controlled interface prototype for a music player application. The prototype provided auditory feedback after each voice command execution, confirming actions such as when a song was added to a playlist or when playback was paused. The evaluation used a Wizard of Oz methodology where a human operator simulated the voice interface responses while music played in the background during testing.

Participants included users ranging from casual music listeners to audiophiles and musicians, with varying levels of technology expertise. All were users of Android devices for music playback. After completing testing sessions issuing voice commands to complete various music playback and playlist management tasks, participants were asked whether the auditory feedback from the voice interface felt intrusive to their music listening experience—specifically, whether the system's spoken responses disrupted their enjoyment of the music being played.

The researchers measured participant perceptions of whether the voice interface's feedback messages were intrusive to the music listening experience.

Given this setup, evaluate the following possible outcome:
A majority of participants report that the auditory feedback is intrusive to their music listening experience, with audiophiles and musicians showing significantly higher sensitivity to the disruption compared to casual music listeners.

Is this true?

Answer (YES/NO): NO